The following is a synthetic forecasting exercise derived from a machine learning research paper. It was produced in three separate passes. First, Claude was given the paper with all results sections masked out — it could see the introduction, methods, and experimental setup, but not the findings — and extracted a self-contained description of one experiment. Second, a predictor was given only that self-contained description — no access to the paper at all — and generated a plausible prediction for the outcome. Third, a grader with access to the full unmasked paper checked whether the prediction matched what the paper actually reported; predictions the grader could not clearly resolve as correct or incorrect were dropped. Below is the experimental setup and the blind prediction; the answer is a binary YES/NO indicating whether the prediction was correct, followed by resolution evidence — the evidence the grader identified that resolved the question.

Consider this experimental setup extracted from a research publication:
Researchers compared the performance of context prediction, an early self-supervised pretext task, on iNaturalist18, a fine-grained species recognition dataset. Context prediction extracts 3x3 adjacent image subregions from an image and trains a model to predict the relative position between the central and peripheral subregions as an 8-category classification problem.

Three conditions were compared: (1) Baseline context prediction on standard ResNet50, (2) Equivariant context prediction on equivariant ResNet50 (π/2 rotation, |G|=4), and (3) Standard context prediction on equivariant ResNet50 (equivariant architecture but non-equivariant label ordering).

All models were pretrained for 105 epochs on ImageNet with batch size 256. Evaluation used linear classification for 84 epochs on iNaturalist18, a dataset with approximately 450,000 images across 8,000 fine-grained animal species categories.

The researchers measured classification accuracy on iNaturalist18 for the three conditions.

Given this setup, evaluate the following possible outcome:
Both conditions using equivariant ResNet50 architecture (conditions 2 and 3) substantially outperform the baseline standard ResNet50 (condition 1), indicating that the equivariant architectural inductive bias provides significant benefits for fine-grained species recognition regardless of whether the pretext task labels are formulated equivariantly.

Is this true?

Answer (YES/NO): NO